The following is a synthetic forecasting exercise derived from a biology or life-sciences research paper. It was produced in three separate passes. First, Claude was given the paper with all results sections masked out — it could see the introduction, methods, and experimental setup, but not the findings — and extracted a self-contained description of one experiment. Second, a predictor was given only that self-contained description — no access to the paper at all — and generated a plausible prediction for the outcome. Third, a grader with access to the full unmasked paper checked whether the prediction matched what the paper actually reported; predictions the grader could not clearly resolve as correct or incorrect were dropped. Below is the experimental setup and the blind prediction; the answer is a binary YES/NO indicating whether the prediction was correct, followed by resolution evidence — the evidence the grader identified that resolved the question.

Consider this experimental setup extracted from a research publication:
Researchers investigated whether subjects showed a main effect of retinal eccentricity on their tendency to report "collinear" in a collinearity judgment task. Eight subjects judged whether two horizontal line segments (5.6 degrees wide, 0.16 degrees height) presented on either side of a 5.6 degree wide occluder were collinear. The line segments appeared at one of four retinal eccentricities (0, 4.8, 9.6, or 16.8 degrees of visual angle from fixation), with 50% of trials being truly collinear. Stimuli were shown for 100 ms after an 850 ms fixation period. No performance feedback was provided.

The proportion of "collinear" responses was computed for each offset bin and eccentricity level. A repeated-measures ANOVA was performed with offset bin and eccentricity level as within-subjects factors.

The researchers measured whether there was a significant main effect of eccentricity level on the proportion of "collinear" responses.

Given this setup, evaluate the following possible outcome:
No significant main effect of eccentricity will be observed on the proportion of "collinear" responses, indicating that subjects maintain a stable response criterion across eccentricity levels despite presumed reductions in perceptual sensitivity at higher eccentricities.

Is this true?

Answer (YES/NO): NO